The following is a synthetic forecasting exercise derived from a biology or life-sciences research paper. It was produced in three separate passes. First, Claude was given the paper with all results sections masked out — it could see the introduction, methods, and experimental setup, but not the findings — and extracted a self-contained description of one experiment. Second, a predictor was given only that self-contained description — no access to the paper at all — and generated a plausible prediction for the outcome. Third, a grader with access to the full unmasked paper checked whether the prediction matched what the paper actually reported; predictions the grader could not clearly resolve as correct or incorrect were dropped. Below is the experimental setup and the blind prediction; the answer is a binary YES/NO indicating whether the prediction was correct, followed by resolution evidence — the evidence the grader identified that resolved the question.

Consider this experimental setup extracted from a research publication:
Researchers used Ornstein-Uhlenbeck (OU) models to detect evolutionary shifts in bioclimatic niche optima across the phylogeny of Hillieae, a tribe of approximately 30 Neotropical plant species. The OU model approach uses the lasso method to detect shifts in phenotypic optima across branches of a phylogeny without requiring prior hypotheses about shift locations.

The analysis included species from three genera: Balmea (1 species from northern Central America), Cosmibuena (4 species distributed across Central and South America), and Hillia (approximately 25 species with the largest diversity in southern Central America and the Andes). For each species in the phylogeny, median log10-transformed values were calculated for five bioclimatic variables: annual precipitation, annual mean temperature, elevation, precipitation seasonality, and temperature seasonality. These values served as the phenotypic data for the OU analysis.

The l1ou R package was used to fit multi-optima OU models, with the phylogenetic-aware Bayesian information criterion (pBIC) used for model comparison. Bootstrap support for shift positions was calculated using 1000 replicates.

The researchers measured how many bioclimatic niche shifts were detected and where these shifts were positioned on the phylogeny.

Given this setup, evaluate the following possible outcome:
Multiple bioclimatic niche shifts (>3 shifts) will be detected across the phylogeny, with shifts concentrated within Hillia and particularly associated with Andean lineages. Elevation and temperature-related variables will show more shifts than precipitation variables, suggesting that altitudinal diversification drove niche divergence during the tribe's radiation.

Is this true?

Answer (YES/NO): NO